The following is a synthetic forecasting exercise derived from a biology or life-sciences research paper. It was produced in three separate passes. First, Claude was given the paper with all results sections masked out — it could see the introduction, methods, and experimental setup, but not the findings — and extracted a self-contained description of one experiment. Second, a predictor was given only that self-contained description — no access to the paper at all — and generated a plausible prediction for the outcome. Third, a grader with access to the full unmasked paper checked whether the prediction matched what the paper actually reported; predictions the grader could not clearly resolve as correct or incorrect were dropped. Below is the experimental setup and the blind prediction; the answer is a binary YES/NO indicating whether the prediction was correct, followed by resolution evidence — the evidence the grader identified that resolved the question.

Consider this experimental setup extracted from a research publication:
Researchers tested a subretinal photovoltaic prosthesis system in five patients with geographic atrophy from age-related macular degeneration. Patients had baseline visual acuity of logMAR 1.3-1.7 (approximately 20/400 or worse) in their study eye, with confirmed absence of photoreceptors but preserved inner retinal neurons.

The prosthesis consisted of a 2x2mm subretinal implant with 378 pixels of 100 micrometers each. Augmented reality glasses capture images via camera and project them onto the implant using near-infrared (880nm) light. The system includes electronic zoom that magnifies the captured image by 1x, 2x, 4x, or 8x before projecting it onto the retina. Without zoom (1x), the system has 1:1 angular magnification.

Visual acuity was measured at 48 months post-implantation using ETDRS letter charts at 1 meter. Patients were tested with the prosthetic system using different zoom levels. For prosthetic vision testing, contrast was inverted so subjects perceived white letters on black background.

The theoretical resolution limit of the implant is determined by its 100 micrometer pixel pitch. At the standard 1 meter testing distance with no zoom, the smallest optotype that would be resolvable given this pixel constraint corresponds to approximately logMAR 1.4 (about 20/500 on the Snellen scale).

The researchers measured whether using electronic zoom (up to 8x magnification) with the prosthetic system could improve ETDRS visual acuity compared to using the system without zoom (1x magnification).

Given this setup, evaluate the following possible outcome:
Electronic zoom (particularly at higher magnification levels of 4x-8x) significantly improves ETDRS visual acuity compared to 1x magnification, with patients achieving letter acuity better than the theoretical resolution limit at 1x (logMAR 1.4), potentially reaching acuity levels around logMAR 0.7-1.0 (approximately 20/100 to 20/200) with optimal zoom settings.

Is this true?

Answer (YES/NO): YES